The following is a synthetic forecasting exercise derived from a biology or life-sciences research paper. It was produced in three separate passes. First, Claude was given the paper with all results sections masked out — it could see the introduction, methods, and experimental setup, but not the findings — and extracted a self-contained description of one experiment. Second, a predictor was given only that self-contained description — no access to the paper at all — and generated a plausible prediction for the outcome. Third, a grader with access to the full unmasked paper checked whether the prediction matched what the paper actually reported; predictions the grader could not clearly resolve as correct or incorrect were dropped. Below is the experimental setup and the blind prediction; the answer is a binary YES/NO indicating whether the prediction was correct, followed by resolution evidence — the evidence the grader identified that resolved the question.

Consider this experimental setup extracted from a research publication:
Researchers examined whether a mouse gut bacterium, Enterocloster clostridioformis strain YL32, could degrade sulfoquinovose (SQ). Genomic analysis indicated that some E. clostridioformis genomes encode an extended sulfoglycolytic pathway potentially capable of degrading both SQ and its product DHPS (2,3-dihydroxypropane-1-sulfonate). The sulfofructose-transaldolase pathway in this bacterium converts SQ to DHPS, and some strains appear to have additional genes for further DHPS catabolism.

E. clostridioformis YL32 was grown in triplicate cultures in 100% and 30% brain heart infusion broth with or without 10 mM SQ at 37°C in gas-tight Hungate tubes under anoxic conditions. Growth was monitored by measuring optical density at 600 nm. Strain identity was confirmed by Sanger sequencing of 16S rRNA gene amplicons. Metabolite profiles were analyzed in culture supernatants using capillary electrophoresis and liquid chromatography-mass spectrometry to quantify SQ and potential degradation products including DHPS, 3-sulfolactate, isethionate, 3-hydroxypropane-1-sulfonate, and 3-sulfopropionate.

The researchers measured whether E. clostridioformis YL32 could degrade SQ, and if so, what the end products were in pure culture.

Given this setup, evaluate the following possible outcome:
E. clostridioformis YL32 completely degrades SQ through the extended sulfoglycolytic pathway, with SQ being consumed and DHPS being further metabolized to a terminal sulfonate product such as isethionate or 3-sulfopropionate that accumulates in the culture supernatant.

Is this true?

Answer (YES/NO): NO